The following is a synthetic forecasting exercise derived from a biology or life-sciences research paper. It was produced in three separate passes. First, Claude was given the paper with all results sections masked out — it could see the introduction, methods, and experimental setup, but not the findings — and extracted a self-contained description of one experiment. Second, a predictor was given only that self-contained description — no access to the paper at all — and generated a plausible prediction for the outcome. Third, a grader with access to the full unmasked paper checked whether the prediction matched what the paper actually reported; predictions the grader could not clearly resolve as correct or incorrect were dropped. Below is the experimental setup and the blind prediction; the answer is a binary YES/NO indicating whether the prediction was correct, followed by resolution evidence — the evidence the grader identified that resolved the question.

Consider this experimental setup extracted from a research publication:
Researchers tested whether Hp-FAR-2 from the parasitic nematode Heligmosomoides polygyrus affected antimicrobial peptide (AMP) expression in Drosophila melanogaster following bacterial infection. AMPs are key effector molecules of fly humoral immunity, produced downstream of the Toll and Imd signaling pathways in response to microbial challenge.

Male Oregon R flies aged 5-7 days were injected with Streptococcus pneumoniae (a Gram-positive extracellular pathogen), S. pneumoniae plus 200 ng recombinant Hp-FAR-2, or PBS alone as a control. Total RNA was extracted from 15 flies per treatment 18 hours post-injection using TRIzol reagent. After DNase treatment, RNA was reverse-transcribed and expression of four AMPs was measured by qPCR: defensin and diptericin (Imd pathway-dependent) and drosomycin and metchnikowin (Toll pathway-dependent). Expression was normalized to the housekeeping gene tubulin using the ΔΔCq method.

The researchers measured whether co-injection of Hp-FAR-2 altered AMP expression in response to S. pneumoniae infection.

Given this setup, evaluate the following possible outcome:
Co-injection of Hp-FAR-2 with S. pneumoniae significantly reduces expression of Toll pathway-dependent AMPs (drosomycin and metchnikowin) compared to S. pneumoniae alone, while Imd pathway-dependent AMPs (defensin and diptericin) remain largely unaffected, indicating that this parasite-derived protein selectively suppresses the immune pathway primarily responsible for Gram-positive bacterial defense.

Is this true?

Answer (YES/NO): NO